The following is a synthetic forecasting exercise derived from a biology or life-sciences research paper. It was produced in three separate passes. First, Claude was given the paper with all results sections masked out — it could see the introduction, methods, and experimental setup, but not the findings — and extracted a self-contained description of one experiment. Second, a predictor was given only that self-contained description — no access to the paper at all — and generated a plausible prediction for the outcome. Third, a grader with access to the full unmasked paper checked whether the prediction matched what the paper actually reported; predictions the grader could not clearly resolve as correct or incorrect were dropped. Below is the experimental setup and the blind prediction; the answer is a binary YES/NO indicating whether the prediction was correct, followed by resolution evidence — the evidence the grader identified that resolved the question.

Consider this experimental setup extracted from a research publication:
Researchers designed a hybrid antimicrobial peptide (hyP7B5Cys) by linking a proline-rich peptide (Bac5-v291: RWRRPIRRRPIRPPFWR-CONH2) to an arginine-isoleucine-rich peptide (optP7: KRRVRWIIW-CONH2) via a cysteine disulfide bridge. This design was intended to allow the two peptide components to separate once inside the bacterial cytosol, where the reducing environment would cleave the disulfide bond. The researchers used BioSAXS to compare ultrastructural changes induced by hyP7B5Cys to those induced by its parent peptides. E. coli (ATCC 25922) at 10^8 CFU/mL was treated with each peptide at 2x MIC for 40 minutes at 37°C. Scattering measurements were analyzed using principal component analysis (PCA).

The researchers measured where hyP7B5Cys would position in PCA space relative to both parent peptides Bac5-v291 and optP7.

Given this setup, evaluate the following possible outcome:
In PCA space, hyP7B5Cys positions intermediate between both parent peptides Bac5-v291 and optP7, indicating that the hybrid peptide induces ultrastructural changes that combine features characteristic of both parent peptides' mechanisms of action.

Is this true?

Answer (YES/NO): NO